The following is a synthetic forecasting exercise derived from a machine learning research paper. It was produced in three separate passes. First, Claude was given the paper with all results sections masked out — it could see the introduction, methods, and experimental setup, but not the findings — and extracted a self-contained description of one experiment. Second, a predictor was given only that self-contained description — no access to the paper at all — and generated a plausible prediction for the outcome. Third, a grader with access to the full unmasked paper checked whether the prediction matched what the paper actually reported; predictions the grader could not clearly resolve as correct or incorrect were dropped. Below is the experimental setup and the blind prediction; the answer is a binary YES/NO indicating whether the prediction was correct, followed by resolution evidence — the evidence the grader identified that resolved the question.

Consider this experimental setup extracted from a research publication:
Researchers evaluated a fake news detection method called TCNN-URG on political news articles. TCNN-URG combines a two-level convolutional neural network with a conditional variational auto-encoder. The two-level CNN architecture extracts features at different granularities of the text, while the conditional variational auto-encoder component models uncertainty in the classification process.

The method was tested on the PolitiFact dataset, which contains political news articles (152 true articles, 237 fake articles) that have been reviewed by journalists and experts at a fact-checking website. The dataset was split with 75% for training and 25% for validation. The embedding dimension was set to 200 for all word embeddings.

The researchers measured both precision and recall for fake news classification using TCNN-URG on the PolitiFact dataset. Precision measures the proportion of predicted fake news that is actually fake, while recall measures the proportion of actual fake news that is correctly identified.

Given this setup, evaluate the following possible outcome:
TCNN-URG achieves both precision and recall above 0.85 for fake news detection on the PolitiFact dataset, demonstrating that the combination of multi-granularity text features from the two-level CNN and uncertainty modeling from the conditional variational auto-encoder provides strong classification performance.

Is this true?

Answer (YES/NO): NO